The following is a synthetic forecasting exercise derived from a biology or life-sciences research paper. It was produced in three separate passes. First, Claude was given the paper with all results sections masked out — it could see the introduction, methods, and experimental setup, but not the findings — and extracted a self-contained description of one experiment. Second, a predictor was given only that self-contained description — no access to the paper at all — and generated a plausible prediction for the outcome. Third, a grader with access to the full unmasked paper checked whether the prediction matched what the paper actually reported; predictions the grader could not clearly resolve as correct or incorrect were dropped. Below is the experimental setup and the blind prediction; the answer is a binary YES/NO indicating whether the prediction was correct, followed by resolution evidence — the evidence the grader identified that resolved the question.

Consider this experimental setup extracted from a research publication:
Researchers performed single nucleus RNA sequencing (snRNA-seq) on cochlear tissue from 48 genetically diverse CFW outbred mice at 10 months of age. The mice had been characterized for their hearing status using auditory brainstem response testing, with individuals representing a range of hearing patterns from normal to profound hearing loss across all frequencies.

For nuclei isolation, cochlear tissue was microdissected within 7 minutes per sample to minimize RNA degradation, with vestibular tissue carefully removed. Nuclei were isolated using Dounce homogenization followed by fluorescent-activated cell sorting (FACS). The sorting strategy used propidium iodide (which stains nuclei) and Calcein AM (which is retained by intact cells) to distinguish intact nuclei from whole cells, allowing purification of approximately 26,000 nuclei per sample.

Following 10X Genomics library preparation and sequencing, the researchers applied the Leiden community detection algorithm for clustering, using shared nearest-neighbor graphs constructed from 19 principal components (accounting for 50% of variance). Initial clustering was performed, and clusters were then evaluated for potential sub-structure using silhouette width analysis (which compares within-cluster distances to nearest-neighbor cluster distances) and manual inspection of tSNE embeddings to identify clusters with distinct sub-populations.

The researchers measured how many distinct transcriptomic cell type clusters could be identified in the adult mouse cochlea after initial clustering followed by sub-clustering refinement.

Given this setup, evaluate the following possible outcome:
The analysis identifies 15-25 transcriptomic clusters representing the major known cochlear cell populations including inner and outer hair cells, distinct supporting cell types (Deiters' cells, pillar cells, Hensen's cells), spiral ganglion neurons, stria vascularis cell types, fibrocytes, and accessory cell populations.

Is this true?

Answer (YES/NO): NO